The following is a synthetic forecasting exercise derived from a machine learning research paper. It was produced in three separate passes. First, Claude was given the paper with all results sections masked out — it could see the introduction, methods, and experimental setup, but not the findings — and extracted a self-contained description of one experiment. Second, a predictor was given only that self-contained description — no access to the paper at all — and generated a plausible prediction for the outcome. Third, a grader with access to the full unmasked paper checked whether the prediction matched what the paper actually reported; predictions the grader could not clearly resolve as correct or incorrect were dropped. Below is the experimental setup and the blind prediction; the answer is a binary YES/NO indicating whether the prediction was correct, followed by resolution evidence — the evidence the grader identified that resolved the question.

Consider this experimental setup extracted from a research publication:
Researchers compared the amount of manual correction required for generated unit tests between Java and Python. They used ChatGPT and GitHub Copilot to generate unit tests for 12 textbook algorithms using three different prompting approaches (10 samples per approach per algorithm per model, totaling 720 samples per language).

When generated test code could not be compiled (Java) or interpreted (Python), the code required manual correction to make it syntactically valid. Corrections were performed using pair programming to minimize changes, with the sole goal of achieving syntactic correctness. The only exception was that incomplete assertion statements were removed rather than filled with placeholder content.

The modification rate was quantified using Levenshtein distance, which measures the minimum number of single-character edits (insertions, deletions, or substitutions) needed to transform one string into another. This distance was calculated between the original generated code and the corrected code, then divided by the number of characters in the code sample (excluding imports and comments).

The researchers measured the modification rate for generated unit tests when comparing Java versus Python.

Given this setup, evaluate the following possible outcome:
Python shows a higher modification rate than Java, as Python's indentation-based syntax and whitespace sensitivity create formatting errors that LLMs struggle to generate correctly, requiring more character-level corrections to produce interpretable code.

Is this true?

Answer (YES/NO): NO